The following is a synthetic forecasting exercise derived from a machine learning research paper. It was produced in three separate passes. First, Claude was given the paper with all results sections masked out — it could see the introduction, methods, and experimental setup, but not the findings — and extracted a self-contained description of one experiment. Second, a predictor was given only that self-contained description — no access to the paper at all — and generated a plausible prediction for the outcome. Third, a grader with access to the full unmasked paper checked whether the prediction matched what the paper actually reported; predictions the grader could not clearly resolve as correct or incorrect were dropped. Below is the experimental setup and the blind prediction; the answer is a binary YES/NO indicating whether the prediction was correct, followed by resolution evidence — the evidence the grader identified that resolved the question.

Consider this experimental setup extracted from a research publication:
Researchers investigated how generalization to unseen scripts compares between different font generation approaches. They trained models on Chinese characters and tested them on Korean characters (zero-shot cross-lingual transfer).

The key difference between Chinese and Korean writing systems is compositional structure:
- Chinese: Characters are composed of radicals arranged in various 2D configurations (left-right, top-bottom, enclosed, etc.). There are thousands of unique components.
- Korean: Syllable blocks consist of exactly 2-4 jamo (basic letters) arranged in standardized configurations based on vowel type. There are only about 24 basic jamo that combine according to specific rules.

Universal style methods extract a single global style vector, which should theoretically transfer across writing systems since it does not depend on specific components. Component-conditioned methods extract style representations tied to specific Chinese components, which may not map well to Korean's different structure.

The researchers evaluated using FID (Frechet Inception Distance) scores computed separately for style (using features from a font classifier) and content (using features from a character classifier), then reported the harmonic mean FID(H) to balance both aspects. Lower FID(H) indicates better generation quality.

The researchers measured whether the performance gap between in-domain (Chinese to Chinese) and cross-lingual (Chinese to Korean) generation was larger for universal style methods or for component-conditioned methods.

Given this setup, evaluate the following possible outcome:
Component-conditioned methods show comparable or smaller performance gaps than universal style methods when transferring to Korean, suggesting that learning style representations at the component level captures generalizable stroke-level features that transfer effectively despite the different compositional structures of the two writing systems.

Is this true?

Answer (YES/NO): NO